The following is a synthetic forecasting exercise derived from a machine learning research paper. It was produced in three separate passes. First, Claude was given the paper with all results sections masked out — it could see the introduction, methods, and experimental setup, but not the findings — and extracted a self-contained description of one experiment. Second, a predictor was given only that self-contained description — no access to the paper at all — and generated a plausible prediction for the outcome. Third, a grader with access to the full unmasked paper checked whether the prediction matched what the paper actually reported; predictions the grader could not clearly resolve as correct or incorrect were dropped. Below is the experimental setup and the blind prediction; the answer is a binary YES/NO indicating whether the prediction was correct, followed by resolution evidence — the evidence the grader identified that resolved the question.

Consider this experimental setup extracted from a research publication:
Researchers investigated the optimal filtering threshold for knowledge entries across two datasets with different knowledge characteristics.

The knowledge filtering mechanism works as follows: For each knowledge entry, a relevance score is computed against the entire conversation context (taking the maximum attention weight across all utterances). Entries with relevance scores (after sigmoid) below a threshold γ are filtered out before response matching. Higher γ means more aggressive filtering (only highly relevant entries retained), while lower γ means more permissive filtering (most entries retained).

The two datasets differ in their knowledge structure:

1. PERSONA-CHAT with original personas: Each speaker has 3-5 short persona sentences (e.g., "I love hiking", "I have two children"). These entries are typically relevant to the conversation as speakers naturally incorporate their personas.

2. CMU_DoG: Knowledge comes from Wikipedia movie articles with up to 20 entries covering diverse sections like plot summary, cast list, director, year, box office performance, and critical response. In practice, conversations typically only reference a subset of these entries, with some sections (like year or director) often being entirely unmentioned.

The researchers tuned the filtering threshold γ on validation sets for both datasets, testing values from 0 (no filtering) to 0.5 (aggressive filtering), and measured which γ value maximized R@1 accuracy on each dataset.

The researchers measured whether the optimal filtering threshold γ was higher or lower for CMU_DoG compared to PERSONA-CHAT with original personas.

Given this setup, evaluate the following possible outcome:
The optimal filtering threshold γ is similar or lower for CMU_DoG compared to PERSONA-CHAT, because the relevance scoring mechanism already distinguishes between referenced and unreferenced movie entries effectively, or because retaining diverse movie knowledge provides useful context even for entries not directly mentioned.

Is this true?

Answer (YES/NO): YES